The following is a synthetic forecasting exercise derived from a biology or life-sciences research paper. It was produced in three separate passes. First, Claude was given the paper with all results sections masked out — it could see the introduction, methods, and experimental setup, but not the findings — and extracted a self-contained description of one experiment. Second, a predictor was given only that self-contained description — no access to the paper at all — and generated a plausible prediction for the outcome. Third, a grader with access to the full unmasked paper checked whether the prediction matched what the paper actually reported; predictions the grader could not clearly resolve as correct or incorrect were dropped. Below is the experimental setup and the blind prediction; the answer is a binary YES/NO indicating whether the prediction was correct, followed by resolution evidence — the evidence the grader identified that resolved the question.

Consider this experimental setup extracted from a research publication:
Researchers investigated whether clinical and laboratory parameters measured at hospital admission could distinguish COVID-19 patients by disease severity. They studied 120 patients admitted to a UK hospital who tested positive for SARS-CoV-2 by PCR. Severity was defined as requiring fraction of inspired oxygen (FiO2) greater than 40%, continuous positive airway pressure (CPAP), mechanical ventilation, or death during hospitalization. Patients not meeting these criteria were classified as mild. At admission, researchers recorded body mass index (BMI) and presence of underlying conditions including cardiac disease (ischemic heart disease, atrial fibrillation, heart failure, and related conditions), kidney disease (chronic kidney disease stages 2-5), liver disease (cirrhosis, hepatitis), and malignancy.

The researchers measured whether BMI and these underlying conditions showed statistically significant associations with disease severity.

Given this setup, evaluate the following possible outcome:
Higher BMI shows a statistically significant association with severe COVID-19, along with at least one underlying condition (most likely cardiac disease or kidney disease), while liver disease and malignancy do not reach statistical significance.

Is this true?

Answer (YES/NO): NO